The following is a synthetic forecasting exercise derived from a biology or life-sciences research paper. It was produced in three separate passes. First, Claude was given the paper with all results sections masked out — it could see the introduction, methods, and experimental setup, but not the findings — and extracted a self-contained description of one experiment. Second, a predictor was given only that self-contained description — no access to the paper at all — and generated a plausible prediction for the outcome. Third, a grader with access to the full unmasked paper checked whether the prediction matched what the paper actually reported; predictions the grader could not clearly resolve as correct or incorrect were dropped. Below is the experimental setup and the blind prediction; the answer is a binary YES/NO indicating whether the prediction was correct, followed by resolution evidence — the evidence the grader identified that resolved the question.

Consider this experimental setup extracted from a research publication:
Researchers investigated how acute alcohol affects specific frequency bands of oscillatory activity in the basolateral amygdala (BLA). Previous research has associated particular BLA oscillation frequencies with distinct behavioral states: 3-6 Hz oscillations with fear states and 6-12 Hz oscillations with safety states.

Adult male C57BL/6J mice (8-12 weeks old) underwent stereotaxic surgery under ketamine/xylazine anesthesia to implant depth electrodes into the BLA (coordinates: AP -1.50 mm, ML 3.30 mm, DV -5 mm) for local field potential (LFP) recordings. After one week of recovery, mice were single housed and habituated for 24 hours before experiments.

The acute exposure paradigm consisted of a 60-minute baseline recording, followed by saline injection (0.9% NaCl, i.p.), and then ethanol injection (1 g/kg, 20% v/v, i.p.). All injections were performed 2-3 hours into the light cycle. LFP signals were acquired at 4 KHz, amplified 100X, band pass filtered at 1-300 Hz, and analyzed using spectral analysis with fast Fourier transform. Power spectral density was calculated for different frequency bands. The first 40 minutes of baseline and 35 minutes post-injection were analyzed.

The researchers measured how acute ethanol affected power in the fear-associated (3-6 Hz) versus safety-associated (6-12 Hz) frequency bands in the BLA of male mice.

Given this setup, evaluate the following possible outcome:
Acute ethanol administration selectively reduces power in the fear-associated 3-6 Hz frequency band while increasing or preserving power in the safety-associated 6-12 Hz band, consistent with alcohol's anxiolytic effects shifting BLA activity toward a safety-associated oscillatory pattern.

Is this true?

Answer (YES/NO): NO